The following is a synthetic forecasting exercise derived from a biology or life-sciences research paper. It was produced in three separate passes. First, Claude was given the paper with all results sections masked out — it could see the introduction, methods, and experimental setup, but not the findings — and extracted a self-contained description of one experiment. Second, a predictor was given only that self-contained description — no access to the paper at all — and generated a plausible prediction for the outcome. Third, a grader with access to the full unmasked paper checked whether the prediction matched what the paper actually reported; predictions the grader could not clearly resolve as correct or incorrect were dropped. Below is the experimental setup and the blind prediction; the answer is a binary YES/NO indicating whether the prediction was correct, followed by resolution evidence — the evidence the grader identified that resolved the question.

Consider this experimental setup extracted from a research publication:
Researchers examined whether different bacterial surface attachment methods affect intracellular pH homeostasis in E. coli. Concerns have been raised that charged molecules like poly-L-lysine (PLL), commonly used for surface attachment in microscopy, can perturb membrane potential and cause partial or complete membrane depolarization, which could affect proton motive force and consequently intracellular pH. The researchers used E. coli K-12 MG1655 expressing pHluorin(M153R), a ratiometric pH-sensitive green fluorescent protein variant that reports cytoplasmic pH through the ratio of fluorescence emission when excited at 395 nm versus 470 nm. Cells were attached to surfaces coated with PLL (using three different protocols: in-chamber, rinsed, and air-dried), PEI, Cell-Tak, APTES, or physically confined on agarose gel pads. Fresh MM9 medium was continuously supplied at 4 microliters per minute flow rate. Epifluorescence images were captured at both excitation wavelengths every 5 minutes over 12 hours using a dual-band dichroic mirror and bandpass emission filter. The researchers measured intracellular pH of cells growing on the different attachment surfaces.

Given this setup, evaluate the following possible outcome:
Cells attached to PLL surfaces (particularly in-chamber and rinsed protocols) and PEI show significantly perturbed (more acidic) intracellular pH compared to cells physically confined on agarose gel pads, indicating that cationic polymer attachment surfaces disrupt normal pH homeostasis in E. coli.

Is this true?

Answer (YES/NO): NO